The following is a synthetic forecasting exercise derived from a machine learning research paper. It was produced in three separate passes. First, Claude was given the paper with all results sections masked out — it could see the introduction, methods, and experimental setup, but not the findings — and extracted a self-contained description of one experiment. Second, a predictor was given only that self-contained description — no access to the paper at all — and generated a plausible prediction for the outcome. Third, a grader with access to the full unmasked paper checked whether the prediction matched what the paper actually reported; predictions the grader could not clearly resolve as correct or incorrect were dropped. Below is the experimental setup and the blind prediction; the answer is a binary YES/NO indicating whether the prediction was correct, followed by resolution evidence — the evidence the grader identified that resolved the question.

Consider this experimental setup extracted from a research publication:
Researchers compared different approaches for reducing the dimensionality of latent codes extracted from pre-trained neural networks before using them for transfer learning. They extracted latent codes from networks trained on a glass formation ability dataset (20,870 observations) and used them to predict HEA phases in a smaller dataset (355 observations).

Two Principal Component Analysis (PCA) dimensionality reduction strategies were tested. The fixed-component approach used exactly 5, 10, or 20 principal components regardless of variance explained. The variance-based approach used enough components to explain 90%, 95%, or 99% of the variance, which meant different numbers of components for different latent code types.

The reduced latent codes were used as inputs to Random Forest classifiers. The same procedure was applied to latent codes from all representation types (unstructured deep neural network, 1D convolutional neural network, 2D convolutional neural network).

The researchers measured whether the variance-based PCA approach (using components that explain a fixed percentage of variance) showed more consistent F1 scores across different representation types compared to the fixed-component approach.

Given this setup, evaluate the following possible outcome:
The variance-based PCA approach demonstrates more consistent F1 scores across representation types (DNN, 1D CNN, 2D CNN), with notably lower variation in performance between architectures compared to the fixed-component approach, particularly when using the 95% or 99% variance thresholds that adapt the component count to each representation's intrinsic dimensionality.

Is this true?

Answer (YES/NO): NO